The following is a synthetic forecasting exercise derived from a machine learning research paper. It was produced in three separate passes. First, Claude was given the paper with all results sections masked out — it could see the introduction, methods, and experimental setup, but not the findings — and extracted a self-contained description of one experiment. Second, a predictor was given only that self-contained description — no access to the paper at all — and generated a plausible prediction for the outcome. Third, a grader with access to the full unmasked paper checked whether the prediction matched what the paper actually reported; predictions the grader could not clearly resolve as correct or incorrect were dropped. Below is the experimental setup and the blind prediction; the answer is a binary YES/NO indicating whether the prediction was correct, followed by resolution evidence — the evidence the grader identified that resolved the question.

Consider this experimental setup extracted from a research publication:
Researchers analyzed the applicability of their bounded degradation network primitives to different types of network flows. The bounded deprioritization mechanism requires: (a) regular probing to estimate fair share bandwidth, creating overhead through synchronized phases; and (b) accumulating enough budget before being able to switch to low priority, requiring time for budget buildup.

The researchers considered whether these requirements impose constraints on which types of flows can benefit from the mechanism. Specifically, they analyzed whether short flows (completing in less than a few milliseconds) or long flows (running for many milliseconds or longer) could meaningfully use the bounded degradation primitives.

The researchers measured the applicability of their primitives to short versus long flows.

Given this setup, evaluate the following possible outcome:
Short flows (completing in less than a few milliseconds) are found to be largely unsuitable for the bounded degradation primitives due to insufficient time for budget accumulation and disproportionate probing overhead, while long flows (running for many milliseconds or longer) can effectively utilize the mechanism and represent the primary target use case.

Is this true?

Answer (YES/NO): YES